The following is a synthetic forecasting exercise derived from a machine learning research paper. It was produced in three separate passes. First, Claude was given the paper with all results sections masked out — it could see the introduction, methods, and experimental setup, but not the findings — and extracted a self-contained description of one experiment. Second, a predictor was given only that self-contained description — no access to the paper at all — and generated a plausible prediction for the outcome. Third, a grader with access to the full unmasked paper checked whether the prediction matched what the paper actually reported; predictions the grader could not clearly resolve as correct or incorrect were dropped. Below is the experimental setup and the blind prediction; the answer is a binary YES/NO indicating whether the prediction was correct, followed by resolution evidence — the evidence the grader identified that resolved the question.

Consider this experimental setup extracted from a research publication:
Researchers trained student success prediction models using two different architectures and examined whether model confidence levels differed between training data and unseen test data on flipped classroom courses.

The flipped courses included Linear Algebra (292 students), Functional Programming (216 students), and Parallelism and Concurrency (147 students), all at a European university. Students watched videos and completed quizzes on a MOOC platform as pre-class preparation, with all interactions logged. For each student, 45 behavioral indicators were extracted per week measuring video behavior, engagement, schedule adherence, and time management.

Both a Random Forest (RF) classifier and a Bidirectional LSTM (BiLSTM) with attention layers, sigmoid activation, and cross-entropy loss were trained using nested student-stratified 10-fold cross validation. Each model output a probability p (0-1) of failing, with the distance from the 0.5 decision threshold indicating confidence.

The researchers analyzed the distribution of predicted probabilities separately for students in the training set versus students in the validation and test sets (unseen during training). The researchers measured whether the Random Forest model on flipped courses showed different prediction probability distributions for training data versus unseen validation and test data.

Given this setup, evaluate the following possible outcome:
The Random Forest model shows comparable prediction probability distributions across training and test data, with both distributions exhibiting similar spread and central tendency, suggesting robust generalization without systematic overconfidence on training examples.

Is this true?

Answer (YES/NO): NO